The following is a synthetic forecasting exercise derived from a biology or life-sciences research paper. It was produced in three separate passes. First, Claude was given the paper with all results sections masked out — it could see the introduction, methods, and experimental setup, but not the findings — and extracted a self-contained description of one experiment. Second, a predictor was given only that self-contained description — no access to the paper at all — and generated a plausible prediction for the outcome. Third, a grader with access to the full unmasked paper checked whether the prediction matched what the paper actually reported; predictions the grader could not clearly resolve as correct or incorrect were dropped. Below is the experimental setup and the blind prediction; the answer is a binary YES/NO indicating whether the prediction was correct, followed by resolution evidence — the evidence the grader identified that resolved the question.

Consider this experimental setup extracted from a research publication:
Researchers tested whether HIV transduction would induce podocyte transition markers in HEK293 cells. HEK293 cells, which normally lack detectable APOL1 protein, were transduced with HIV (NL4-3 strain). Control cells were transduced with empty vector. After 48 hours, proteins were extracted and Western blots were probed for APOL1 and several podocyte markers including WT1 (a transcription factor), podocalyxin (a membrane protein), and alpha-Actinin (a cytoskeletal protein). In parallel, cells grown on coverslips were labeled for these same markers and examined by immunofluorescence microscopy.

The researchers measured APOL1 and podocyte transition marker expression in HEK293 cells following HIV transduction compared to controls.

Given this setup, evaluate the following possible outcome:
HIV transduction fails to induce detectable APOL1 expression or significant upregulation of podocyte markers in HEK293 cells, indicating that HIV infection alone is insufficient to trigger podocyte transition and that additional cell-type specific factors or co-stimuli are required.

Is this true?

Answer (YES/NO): NO